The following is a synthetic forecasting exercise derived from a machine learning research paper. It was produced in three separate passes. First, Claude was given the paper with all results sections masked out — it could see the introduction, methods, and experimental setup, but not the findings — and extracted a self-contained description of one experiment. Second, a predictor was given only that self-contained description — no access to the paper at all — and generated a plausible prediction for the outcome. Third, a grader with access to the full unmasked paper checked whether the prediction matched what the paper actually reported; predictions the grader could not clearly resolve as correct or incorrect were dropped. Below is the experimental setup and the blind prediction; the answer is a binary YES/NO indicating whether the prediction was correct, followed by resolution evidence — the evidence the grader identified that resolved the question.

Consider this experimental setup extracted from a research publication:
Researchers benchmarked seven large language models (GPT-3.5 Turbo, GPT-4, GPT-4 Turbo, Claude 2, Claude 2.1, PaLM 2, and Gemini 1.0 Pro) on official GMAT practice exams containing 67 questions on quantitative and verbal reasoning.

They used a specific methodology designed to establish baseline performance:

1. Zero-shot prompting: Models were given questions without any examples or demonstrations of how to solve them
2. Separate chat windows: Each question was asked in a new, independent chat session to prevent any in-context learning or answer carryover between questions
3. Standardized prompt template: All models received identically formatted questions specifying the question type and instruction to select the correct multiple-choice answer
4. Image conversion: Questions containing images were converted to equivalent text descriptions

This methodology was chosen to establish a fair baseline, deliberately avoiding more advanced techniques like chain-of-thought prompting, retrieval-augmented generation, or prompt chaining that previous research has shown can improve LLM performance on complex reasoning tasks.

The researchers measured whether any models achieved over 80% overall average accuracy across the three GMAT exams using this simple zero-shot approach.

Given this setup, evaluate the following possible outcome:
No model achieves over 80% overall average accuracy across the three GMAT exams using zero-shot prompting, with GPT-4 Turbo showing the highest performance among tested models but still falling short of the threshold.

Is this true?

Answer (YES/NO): NO